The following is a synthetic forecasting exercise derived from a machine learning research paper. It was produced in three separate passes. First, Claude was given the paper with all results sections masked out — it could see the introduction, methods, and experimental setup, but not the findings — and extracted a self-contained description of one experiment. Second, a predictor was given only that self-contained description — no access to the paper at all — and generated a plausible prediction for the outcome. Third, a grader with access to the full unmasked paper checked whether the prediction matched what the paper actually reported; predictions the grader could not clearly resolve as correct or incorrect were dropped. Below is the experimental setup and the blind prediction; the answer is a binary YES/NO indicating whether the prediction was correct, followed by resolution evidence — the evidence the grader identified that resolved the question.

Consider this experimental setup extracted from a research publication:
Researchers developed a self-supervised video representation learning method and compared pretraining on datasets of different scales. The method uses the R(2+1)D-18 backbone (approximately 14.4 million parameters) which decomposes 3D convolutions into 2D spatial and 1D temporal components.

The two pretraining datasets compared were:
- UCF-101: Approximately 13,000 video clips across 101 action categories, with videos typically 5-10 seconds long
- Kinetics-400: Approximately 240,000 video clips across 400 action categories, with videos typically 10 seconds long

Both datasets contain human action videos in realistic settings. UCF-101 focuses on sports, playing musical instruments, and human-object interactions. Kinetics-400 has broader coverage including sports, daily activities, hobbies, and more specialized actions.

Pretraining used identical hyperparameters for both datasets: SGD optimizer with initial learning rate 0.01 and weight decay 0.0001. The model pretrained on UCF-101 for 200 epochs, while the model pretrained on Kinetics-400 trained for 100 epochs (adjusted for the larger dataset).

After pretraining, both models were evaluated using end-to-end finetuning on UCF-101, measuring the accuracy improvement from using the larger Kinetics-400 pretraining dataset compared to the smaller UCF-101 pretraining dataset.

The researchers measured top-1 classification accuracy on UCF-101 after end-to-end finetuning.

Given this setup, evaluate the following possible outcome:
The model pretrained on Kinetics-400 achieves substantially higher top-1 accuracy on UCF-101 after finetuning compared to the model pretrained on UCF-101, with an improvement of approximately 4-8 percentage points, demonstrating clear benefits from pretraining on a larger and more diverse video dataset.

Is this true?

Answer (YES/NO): YES